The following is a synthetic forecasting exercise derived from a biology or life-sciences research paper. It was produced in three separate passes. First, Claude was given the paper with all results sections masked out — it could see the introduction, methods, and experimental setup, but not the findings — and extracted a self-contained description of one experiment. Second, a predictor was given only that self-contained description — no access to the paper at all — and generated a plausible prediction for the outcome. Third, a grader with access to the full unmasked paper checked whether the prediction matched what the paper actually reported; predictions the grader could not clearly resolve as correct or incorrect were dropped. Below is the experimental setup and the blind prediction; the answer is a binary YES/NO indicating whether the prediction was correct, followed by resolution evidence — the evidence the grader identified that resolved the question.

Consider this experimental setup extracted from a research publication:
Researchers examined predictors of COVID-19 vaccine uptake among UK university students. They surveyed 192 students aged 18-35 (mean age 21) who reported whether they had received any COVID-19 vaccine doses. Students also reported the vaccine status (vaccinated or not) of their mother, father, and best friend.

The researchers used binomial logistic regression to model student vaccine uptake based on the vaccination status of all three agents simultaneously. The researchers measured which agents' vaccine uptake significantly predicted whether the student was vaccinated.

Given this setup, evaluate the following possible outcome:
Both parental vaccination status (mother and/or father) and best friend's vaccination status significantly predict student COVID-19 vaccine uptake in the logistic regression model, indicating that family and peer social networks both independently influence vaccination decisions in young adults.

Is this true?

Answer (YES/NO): NO